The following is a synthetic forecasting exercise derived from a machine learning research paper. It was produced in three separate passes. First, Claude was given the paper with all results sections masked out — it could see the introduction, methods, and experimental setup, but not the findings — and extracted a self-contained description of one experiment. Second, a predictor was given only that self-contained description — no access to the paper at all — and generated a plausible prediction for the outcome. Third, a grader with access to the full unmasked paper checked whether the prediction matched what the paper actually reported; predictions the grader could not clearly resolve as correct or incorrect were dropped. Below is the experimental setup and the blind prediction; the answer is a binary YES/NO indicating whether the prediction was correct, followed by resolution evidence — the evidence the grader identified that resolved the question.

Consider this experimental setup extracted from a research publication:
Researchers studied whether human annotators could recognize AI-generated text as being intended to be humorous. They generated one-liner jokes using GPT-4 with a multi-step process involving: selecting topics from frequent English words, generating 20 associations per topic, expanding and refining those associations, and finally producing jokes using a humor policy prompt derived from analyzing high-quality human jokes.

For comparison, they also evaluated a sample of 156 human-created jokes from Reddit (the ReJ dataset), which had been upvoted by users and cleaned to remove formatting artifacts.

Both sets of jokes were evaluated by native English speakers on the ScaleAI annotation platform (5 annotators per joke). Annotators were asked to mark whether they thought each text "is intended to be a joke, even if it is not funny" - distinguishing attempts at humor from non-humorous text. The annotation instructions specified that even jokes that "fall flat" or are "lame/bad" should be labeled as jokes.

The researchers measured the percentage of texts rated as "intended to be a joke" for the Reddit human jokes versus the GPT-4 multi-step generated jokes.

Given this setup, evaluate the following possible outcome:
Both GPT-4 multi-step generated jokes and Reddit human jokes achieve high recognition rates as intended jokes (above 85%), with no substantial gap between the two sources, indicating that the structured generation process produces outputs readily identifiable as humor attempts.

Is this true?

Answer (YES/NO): NO